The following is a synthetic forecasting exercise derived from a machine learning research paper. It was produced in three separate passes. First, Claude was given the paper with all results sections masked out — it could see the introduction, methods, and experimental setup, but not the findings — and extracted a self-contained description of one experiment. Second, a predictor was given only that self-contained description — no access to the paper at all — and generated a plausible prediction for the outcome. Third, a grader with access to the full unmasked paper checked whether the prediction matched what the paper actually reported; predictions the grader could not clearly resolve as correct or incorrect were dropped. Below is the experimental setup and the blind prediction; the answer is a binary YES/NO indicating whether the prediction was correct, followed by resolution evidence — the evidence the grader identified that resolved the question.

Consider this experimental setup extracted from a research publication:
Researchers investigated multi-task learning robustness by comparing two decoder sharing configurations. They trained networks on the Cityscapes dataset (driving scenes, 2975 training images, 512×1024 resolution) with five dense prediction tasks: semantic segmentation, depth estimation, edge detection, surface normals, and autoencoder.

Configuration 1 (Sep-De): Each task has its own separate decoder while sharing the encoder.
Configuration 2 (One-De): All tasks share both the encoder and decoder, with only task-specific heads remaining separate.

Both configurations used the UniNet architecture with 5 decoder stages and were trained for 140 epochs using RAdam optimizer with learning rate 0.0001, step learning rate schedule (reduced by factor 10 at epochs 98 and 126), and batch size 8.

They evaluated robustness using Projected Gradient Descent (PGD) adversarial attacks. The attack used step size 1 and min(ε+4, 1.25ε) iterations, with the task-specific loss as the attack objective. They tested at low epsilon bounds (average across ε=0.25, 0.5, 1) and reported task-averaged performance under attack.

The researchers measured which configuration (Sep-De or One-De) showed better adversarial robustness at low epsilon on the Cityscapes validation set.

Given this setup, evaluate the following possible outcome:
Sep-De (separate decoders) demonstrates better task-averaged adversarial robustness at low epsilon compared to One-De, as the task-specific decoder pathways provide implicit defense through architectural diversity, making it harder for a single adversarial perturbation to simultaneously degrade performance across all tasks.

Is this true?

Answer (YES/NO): YES